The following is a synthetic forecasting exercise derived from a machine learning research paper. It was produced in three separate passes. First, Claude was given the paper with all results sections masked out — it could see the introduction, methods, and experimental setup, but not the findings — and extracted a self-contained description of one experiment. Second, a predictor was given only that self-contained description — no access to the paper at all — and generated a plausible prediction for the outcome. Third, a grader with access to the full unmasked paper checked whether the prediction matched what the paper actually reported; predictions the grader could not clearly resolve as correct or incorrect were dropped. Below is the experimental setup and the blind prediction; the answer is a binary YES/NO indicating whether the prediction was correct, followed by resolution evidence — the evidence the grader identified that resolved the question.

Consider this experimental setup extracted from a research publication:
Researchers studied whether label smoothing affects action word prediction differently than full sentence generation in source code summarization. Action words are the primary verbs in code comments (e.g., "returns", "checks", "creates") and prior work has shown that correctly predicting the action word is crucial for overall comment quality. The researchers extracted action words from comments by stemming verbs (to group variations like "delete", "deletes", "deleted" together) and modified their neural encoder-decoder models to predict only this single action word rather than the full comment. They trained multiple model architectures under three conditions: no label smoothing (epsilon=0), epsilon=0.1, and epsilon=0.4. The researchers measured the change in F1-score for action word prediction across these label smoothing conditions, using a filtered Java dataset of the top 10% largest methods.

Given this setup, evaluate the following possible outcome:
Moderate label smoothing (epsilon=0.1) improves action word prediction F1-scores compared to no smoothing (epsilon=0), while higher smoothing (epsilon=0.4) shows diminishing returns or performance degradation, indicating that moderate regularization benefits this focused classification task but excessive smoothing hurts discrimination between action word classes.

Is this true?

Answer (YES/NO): NO